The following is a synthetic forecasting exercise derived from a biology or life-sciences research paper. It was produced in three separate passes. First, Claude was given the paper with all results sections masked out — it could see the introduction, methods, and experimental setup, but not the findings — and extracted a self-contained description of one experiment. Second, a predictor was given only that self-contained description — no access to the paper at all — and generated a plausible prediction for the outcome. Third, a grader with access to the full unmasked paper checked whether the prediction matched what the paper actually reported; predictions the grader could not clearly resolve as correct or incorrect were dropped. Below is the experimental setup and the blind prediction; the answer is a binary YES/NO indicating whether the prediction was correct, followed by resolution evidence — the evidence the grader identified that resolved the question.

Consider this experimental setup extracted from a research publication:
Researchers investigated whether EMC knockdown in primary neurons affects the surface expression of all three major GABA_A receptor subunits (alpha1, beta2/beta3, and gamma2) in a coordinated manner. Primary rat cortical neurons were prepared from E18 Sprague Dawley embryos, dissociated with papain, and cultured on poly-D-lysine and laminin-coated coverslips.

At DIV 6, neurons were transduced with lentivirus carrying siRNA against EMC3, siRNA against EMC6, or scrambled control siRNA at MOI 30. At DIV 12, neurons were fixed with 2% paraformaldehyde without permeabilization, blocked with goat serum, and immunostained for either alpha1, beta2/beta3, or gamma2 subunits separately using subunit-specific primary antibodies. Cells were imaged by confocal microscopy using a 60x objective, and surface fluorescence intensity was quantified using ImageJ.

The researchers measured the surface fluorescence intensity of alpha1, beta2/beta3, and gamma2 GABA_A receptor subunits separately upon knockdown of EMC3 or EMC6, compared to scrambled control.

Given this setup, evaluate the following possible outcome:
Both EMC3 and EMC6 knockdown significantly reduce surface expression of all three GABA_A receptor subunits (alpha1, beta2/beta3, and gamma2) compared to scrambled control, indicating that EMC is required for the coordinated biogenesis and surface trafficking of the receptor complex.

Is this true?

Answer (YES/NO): YES